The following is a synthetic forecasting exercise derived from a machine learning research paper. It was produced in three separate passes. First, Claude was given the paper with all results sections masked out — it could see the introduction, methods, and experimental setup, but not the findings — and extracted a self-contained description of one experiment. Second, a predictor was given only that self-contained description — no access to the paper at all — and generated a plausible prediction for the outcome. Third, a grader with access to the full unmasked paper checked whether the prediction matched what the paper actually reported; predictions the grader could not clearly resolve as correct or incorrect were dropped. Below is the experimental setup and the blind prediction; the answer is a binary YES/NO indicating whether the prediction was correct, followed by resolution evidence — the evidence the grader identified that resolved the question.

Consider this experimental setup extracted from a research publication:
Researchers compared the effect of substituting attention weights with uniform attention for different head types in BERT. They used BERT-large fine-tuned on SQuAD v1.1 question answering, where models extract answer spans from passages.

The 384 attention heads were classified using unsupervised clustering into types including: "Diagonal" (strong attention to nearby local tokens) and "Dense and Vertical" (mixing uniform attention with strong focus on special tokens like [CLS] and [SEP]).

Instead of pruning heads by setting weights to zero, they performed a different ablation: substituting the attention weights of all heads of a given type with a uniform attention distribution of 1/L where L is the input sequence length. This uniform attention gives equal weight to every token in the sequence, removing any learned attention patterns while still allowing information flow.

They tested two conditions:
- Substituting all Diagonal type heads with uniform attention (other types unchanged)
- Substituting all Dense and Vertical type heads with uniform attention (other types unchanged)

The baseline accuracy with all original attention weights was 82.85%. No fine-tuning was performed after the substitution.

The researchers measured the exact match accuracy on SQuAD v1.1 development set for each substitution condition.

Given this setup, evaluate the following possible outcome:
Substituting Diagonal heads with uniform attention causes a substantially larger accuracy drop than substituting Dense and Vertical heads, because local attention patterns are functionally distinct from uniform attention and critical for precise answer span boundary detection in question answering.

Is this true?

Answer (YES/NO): YES